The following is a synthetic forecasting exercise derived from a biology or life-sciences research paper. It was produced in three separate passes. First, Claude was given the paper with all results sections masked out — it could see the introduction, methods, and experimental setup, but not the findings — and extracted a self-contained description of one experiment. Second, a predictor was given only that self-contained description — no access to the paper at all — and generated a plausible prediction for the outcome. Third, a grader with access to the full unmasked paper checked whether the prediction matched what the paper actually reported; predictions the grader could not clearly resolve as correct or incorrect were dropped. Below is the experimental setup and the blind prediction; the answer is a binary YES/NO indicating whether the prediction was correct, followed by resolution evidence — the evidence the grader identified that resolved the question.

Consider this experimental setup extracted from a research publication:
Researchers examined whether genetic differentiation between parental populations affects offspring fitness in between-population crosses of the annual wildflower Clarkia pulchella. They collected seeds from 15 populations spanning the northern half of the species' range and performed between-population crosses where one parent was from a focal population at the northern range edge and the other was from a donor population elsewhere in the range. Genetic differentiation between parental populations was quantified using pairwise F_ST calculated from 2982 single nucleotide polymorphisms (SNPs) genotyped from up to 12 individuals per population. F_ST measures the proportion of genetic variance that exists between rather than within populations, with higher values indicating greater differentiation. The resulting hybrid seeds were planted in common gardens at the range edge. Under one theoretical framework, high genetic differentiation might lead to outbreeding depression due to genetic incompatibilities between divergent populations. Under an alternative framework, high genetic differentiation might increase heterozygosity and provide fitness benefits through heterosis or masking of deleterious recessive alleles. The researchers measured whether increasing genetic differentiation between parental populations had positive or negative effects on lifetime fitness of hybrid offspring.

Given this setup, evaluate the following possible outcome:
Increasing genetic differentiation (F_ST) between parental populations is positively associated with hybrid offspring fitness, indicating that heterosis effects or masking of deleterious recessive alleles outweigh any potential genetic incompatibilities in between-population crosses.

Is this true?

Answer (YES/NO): YES